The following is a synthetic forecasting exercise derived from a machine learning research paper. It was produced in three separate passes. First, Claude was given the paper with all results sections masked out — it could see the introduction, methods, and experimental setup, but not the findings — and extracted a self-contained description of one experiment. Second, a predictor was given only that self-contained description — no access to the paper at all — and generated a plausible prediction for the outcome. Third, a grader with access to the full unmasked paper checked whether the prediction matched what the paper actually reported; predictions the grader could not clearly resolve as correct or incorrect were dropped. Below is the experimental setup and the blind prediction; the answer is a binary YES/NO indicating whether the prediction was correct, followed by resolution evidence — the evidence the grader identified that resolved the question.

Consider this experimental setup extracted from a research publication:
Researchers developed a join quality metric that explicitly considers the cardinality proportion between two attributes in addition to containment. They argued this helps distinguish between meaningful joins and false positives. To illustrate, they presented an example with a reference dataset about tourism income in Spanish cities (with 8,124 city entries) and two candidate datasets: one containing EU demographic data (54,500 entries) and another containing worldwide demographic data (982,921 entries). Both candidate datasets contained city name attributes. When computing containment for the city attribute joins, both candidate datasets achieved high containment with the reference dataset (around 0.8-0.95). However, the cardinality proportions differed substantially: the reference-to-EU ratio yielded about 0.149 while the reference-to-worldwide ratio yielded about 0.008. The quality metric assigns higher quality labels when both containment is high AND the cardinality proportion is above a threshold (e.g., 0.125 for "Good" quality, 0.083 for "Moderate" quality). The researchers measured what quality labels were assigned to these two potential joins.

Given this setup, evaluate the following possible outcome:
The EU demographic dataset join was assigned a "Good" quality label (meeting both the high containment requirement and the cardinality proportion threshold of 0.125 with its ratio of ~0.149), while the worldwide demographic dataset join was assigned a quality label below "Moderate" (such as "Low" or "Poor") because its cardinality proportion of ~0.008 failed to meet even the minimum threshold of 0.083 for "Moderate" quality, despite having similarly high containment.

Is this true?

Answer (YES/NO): YES